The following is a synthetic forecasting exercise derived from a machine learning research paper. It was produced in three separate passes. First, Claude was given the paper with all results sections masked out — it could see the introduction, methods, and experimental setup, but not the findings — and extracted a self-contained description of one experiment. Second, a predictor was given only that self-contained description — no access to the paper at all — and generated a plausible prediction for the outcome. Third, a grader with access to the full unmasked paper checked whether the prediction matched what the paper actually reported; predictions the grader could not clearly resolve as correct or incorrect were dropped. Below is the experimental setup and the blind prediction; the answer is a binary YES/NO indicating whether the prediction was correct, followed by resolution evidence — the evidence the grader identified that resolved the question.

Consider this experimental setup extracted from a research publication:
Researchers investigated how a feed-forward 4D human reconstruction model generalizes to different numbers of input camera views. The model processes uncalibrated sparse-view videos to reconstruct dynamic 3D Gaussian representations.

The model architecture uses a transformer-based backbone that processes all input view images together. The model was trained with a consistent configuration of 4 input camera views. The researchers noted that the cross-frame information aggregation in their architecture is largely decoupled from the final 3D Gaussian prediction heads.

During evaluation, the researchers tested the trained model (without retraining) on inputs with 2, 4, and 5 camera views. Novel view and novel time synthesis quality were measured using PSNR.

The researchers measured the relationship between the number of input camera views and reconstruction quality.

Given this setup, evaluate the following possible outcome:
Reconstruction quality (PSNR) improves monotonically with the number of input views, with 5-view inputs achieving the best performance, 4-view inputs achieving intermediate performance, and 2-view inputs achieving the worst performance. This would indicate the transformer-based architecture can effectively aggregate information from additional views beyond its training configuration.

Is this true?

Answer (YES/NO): NO